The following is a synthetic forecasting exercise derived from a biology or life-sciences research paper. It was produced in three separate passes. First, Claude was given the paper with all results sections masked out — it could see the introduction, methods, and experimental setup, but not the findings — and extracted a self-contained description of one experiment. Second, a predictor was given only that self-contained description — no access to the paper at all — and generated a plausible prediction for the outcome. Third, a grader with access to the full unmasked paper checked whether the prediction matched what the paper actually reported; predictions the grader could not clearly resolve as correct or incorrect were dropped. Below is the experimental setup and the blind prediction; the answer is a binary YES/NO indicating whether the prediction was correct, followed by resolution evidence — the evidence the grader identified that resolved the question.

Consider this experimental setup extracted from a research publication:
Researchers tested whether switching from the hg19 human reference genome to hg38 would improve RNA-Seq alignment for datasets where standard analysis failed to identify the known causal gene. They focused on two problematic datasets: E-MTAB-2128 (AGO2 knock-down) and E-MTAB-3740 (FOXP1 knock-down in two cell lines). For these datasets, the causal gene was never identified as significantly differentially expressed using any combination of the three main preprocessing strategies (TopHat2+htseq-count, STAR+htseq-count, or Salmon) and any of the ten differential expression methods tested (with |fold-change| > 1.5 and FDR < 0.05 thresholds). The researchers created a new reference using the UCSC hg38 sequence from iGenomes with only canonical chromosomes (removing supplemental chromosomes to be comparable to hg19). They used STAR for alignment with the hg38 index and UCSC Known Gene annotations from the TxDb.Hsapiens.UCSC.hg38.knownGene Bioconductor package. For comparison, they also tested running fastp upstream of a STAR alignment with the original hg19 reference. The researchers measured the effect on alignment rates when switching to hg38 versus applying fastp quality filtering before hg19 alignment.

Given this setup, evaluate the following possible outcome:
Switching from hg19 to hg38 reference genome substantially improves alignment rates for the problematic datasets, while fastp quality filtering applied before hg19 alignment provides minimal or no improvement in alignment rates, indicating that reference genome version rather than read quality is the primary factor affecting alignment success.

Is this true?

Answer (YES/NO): YES